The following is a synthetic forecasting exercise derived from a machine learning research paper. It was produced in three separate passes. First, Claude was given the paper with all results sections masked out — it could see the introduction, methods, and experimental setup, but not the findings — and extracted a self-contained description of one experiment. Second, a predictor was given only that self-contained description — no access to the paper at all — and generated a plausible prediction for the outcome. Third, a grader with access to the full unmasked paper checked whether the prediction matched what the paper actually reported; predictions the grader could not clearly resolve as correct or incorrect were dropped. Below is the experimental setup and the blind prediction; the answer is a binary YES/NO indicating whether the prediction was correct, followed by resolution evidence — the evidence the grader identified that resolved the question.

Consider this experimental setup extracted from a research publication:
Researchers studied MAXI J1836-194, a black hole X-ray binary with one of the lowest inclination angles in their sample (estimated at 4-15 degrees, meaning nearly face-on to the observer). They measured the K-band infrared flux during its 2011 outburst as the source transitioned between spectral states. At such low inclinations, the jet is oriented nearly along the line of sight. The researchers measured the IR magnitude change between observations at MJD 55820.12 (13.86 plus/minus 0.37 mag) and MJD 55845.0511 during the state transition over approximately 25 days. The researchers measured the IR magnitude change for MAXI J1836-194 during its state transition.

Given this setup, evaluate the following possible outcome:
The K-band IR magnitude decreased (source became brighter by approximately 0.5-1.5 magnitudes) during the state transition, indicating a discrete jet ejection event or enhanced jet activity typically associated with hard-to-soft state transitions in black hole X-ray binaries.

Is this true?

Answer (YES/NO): NO